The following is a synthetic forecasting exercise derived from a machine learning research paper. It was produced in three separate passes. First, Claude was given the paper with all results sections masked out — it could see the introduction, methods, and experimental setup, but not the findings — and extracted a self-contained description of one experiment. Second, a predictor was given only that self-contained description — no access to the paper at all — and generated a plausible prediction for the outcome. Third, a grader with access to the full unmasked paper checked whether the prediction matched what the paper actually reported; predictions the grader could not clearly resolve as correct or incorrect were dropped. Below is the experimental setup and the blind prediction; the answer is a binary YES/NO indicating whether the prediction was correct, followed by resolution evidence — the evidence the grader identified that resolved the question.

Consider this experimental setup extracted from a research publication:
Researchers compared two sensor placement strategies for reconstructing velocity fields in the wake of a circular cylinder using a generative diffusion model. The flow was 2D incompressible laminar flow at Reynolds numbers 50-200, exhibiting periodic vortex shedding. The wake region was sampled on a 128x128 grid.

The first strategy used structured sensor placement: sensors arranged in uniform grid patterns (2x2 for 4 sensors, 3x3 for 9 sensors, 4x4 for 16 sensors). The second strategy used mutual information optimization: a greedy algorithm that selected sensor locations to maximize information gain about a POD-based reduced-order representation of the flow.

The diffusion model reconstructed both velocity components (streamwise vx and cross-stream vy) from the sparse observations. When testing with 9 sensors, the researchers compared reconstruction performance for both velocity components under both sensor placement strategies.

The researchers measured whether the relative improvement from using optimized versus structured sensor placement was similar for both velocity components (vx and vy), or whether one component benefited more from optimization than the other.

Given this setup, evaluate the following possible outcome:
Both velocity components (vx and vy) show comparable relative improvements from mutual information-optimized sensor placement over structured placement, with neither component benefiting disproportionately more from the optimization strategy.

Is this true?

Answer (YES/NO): YES